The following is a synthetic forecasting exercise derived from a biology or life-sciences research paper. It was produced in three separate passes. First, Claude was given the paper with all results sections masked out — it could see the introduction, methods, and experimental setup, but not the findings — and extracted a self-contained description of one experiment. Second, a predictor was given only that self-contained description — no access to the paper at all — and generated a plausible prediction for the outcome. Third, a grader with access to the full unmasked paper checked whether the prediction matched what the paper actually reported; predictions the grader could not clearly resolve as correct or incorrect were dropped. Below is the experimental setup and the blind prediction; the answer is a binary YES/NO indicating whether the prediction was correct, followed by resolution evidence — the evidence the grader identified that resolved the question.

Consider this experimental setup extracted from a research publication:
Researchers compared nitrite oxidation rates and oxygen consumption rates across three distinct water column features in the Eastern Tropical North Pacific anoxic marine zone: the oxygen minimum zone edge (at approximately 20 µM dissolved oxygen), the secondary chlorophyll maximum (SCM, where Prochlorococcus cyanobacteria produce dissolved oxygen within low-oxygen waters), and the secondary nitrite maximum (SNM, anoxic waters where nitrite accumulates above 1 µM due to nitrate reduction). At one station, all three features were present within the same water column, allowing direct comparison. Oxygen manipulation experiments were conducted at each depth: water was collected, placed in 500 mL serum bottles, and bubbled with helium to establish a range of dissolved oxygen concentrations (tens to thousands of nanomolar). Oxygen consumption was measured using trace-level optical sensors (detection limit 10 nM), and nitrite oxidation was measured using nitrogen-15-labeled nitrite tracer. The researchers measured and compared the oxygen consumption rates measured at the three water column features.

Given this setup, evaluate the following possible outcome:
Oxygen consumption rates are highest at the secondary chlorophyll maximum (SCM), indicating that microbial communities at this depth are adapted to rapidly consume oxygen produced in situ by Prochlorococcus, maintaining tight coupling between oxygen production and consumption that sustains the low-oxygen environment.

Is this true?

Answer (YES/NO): NO